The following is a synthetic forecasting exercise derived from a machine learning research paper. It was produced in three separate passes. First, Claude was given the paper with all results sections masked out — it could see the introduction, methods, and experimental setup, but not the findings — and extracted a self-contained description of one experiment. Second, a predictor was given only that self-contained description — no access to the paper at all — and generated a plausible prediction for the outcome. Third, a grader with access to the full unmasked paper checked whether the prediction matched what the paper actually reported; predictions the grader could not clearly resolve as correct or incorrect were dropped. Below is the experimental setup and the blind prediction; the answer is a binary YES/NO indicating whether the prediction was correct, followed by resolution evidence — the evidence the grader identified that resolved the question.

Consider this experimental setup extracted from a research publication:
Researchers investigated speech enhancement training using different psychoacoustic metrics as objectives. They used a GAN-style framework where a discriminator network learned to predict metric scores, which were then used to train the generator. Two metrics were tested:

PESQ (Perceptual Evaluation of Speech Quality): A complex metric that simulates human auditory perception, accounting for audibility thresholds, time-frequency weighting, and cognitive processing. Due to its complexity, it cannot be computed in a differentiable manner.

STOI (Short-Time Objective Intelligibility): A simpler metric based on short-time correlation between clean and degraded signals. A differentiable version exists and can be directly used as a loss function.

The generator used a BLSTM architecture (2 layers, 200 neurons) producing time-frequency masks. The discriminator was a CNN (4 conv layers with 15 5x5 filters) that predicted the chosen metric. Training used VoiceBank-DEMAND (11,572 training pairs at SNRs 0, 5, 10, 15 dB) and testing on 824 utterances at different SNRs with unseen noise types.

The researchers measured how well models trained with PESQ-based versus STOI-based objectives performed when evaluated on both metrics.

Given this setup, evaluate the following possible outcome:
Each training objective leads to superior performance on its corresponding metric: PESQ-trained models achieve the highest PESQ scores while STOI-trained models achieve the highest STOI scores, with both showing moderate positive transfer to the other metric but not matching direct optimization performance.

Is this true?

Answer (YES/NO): YES